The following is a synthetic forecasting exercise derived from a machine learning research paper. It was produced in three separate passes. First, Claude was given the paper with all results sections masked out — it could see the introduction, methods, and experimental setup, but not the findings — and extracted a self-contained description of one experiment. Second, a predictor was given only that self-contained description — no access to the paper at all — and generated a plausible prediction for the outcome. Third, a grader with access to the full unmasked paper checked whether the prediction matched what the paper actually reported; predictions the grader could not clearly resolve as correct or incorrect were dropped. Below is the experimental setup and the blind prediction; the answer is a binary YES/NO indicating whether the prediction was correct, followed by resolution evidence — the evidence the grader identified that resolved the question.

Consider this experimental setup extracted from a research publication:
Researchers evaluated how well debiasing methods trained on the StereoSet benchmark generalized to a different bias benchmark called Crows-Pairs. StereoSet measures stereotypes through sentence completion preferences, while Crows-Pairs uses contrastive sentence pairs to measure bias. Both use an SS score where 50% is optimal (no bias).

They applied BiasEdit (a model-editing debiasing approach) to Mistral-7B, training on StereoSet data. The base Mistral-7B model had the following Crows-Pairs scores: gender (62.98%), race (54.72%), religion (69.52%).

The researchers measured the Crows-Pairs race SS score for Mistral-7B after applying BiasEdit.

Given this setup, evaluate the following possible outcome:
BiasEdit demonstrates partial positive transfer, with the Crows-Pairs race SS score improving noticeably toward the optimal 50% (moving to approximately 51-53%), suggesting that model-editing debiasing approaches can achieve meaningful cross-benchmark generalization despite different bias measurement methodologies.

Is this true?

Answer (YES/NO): NO